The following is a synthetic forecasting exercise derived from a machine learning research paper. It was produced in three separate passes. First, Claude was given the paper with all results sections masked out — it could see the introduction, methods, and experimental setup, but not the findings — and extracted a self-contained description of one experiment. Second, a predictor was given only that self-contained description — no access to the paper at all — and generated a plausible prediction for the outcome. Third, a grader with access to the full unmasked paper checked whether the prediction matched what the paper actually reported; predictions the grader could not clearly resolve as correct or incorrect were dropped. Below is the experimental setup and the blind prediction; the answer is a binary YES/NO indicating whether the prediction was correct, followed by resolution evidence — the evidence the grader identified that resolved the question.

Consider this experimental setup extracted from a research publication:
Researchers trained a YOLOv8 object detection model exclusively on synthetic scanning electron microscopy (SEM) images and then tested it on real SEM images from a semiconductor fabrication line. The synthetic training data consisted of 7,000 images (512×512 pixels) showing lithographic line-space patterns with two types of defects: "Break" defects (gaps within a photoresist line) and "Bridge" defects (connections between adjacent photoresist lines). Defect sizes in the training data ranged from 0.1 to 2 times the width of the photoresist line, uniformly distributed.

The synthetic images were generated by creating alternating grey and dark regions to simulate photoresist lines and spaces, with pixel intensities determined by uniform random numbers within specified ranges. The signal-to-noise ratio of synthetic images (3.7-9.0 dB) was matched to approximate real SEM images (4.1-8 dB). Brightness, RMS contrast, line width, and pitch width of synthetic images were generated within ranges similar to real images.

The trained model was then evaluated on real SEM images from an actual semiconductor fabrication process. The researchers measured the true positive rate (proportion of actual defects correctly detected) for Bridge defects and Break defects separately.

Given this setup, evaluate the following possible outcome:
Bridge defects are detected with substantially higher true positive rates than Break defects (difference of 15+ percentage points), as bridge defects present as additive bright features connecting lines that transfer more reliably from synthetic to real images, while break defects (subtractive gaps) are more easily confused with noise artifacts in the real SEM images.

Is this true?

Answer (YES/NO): NO